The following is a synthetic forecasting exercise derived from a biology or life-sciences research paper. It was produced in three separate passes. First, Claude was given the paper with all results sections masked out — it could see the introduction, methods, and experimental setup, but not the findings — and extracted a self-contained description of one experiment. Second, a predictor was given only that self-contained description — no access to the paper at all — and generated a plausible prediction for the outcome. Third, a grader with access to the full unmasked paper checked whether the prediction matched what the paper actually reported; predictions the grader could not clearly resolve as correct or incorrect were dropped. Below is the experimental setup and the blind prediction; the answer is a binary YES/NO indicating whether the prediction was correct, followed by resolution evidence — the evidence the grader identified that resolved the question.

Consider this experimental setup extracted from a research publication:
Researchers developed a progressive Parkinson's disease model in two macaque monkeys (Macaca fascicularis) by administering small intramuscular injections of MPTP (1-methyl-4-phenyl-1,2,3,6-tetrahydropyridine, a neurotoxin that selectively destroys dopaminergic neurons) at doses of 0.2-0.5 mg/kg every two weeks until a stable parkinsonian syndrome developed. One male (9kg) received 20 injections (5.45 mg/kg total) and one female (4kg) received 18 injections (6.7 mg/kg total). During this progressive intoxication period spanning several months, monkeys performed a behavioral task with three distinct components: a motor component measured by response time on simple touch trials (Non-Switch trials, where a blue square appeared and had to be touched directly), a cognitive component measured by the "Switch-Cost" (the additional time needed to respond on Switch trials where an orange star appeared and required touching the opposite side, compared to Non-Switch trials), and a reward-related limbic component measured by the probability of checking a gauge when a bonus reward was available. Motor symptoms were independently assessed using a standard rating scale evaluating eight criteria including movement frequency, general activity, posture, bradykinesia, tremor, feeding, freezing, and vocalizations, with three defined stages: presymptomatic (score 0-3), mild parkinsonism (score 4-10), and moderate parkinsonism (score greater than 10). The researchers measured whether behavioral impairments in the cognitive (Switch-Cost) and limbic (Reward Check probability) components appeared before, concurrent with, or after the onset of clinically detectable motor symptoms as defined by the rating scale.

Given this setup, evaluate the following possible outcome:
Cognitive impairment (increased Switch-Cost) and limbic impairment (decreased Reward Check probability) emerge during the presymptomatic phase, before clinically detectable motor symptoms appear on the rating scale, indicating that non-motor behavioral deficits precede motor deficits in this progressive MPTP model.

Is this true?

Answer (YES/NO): NO